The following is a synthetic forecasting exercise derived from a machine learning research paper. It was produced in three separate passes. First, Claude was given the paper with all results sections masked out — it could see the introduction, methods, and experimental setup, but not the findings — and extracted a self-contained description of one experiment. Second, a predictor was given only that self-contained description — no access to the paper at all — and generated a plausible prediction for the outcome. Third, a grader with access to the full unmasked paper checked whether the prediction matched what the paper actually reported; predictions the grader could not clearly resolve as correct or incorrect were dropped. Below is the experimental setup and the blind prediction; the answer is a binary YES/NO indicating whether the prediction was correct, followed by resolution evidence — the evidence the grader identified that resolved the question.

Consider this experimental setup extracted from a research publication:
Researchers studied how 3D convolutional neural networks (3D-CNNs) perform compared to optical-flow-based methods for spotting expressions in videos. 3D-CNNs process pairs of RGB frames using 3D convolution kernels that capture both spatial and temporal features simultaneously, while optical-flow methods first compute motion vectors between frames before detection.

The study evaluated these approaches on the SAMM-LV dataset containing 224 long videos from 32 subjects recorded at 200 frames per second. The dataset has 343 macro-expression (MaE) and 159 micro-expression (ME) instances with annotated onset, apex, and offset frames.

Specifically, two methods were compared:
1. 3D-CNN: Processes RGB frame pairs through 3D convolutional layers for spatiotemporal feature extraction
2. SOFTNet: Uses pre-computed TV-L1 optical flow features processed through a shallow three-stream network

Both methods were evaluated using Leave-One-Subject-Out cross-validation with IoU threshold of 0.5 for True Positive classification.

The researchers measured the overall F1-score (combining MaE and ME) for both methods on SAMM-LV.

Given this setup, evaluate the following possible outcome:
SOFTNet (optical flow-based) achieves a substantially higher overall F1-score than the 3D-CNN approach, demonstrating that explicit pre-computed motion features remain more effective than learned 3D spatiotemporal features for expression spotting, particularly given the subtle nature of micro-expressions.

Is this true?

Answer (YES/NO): YES